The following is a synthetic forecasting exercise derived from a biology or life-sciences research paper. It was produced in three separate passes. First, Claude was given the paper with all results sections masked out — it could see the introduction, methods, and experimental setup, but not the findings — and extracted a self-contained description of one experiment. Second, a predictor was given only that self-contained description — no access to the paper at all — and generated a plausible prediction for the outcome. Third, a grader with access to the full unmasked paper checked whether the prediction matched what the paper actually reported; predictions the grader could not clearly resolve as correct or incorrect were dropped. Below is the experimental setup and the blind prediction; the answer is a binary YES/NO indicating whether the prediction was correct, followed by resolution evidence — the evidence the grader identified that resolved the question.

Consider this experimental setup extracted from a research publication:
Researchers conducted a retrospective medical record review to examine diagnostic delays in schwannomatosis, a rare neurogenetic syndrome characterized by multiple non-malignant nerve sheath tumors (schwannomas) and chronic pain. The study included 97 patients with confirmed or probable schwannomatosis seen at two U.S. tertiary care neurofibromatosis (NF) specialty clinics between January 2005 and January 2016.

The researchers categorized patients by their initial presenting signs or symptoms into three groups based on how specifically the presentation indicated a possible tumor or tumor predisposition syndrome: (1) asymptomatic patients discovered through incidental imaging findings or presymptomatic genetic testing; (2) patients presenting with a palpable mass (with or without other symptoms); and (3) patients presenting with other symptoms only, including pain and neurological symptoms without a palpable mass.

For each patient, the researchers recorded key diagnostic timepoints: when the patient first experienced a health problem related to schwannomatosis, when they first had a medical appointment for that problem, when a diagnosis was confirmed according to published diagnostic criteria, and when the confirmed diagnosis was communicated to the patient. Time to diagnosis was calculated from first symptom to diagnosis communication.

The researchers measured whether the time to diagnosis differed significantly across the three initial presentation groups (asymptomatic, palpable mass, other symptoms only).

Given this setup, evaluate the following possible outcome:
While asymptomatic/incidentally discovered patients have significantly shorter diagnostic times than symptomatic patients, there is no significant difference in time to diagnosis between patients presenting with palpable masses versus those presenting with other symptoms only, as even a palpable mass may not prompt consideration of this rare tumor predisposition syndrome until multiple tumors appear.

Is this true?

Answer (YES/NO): NO